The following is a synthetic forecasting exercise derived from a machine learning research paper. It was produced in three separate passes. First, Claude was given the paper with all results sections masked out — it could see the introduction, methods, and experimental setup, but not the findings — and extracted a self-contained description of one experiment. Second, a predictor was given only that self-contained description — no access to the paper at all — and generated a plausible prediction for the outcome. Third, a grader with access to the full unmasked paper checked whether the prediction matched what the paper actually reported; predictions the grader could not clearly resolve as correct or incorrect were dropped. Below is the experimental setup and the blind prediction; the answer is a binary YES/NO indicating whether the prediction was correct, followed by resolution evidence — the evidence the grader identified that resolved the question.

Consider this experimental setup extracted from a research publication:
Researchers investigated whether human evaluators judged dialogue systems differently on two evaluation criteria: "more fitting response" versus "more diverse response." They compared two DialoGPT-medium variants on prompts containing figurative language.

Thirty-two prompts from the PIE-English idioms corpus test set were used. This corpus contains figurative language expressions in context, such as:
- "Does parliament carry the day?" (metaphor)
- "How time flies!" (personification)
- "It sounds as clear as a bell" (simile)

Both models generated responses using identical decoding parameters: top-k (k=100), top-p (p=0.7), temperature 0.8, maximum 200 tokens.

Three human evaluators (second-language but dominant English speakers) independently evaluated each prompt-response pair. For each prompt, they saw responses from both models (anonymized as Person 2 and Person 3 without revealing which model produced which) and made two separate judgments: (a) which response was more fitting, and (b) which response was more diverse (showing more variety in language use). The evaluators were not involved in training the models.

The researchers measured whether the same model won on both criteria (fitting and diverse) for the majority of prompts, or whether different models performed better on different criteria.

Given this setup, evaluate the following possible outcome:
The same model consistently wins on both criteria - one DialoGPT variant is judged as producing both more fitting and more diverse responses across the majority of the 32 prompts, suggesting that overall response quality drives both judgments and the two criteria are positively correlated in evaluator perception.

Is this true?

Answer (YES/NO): NO